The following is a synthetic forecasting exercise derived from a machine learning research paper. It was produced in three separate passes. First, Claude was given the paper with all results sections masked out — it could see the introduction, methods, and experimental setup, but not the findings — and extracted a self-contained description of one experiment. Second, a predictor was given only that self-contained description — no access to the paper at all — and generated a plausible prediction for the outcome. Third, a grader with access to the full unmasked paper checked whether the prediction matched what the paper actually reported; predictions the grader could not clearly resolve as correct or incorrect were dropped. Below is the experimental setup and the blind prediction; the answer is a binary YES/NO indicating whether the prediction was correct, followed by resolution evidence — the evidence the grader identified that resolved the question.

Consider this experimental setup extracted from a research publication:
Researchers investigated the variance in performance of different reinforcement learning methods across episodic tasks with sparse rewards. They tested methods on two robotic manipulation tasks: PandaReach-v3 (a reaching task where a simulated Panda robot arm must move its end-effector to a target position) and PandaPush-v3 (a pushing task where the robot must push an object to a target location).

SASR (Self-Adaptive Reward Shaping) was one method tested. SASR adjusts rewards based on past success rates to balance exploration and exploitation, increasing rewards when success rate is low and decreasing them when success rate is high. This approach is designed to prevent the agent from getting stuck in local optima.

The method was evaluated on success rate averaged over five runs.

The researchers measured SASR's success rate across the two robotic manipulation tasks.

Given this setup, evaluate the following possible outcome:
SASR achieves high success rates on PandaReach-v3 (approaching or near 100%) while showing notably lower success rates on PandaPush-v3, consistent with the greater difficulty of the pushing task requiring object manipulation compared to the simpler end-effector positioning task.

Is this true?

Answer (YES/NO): NO